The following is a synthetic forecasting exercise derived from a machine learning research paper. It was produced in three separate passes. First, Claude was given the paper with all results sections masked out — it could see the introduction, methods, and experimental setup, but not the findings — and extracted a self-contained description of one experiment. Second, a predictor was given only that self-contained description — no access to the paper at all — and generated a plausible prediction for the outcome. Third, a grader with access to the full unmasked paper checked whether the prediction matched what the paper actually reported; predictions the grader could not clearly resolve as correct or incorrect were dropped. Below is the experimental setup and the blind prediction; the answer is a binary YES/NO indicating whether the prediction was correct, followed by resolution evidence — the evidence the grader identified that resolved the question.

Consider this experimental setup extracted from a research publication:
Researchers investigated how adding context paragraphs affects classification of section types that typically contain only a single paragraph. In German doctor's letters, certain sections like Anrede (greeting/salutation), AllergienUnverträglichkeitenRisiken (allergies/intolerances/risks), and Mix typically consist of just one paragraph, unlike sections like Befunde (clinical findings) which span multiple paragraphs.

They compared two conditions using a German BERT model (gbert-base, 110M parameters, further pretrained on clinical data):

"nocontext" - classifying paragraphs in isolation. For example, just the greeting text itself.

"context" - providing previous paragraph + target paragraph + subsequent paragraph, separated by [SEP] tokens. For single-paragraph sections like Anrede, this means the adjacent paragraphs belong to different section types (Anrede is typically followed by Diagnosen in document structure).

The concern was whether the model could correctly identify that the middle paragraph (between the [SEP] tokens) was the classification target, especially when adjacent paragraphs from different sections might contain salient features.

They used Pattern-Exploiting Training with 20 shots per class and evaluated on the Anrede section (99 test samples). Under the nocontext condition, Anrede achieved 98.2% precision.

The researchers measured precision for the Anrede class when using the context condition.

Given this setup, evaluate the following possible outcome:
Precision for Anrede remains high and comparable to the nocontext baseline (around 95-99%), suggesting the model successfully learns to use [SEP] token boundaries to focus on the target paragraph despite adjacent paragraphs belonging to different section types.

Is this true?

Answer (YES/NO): NO